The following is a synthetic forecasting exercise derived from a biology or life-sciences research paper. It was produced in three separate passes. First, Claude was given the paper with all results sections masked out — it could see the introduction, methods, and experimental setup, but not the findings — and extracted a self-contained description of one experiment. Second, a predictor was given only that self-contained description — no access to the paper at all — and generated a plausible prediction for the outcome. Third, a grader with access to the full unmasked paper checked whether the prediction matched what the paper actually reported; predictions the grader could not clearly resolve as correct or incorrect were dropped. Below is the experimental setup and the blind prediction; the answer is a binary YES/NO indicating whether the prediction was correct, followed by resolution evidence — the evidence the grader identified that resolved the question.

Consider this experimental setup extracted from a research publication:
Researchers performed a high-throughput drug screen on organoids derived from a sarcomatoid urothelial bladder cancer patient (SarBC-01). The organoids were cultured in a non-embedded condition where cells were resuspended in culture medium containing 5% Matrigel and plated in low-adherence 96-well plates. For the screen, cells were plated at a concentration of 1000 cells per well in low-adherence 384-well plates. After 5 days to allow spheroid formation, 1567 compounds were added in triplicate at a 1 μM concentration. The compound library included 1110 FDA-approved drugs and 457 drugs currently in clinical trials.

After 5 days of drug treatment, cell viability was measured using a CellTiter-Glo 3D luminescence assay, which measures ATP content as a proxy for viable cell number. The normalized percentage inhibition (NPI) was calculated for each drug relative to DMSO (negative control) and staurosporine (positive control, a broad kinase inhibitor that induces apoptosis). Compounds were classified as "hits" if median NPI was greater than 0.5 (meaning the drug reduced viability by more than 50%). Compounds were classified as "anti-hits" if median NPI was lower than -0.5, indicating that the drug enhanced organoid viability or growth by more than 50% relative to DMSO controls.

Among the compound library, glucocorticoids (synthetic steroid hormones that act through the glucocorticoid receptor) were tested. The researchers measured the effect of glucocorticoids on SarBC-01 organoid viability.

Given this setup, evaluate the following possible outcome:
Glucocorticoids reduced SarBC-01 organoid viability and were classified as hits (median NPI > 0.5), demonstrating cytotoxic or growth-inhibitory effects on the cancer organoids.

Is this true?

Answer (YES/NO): NO